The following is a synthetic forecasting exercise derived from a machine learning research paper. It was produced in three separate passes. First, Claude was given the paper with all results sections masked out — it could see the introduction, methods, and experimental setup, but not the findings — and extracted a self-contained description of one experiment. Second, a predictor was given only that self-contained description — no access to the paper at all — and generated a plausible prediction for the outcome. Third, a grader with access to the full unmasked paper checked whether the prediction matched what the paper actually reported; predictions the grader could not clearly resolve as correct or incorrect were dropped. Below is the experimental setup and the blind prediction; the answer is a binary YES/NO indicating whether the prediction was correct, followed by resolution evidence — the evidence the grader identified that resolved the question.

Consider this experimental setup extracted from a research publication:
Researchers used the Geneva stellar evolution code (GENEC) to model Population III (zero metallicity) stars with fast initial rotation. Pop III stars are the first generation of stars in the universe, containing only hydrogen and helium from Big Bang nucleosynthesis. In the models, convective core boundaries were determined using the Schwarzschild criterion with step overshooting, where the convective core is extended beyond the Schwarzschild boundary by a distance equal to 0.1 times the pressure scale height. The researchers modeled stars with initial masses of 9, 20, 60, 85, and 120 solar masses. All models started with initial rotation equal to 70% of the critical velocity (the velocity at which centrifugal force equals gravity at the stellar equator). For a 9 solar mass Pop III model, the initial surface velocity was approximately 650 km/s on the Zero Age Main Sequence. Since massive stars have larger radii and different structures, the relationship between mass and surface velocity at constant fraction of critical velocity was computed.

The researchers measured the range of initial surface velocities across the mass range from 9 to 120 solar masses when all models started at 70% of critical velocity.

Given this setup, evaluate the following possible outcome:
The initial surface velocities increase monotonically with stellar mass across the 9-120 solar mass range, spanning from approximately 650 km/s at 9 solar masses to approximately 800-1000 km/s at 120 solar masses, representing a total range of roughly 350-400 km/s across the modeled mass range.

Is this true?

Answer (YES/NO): NO